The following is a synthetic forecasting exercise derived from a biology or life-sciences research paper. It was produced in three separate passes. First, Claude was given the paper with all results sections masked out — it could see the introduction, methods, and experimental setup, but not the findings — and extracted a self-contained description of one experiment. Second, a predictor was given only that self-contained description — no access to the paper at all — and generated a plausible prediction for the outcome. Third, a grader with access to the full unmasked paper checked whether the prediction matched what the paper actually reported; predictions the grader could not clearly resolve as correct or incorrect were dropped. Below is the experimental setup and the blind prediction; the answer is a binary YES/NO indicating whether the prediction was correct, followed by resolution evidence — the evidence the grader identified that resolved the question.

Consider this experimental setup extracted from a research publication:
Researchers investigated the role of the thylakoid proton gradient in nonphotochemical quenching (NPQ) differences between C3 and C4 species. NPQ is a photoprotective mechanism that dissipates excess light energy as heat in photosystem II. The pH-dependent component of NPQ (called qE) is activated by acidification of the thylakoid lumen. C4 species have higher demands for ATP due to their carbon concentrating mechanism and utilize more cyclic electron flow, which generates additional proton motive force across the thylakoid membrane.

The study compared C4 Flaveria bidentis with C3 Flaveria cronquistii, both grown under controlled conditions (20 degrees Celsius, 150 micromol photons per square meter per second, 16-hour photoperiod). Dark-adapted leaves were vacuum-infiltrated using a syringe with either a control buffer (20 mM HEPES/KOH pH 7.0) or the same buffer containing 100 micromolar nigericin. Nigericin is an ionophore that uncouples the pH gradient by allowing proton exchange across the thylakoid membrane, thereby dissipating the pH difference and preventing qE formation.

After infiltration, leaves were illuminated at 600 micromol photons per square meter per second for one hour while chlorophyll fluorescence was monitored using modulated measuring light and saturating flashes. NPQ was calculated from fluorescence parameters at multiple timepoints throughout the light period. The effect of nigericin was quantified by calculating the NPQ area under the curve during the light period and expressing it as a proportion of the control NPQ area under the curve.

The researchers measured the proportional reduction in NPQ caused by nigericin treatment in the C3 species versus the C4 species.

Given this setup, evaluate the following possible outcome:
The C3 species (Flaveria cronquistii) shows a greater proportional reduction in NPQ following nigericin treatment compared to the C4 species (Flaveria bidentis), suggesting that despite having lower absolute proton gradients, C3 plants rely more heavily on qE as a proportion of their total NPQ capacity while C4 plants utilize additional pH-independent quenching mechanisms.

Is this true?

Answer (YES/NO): NO